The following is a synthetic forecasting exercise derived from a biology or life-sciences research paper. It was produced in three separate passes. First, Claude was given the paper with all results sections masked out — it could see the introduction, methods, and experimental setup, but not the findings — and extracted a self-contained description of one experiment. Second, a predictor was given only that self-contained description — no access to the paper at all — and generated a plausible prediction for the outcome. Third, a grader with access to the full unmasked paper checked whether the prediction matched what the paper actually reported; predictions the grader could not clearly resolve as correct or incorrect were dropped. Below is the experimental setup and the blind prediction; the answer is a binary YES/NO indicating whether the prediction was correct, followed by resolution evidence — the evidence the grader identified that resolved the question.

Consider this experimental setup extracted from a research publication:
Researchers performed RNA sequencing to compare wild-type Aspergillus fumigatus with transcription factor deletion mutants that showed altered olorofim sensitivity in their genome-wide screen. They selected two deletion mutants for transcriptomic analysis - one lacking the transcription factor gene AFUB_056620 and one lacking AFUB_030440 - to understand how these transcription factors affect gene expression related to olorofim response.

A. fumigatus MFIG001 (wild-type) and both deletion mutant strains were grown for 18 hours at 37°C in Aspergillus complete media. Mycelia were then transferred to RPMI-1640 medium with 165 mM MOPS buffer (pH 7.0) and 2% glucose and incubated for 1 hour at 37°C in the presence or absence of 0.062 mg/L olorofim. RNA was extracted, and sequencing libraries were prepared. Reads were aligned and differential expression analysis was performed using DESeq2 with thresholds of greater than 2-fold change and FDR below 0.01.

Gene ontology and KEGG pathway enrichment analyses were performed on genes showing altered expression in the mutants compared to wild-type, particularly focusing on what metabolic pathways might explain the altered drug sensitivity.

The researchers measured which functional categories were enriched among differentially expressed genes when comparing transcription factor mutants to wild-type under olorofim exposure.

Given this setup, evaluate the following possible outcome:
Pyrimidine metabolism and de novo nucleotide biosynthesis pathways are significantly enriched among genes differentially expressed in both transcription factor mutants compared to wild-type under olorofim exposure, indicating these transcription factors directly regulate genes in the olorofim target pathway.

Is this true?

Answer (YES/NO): NO